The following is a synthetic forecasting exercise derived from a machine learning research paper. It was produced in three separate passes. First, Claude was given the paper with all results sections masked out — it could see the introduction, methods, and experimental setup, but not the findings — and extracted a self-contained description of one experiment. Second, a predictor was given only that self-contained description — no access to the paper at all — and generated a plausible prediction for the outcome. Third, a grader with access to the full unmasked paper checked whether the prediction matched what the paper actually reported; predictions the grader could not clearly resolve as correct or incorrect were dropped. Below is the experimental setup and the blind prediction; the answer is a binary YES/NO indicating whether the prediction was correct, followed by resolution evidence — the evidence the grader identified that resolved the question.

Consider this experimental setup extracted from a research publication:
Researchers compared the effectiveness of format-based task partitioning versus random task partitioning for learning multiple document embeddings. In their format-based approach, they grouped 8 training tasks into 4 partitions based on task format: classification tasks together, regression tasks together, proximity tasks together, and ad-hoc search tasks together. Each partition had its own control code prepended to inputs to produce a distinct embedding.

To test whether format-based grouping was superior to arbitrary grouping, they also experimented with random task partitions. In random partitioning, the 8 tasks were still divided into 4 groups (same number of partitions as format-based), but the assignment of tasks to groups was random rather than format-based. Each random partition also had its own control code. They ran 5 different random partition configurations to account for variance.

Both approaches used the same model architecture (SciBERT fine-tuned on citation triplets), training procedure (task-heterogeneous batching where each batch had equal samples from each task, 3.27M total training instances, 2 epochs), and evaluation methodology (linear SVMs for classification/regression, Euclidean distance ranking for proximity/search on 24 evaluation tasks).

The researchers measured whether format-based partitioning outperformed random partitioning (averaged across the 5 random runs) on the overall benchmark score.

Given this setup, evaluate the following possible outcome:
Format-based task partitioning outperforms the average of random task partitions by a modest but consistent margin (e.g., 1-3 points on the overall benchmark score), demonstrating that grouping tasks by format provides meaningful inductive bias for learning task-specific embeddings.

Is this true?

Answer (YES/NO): YES